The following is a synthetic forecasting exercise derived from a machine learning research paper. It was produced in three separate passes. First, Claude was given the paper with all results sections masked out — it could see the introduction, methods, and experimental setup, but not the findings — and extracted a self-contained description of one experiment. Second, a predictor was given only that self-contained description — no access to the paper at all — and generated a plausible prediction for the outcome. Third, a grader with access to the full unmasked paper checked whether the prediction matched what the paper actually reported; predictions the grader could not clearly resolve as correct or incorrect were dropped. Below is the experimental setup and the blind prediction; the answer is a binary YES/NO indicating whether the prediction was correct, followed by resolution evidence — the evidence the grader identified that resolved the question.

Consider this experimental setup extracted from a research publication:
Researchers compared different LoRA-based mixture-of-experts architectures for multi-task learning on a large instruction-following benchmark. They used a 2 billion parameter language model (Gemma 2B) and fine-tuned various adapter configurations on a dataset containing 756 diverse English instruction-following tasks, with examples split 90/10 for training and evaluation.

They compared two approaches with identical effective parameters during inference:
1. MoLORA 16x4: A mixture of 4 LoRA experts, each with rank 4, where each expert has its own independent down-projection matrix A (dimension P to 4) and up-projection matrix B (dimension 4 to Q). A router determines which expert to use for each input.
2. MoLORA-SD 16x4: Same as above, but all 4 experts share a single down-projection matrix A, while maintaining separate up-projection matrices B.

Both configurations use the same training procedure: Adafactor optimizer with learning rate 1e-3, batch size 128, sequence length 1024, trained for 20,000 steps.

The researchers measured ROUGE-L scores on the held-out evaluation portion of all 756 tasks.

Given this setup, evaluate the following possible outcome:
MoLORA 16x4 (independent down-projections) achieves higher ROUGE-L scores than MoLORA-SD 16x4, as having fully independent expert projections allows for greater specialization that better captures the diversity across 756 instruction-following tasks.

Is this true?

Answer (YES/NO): NO